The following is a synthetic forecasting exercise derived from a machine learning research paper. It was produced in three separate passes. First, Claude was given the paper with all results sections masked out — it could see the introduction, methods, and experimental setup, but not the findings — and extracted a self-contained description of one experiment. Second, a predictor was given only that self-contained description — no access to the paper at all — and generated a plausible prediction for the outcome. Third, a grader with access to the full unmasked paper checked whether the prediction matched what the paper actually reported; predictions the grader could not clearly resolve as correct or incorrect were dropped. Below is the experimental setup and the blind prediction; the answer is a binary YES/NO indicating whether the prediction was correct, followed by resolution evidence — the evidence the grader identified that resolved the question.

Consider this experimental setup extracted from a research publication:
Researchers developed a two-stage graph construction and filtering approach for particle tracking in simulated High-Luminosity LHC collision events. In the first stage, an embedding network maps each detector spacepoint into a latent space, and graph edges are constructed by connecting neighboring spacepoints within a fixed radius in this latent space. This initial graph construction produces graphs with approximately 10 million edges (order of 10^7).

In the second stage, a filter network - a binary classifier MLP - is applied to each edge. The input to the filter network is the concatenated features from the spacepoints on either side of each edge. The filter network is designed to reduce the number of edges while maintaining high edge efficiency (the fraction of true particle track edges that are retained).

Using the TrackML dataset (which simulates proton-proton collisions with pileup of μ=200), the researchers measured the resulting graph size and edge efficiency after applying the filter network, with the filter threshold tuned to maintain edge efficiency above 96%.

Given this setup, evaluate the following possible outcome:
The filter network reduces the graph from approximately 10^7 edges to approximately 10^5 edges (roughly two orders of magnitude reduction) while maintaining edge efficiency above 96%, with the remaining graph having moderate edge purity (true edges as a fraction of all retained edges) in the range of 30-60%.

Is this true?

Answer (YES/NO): NO